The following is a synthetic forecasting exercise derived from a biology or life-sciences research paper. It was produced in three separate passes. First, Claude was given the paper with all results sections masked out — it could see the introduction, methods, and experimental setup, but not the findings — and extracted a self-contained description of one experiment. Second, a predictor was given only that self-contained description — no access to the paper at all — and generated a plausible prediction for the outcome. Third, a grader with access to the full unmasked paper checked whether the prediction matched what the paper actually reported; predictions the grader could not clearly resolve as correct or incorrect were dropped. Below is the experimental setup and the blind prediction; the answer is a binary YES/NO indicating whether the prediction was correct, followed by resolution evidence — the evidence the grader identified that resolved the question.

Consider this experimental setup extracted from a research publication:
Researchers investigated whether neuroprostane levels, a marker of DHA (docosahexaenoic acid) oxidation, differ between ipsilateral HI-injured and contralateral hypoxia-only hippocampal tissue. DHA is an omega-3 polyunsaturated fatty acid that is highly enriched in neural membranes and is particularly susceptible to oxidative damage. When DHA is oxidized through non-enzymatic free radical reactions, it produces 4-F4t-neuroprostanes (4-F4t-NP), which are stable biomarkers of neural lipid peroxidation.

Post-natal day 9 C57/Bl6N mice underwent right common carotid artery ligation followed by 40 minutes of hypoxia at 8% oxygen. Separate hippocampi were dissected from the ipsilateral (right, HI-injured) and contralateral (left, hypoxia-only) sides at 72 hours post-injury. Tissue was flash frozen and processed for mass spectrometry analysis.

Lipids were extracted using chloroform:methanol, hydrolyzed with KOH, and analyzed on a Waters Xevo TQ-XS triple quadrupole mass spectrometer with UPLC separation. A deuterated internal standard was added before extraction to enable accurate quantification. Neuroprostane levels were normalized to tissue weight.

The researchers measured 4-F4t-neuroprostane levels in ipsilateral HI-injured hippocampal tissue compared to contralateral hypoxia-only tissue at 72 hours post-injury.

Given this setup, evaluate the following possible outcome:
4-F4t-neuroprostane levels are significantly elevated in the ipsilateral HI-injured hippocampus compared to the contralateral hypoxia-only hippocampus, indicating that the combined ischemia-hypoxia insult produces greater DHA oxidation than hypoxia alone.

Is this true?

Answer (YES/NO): NO